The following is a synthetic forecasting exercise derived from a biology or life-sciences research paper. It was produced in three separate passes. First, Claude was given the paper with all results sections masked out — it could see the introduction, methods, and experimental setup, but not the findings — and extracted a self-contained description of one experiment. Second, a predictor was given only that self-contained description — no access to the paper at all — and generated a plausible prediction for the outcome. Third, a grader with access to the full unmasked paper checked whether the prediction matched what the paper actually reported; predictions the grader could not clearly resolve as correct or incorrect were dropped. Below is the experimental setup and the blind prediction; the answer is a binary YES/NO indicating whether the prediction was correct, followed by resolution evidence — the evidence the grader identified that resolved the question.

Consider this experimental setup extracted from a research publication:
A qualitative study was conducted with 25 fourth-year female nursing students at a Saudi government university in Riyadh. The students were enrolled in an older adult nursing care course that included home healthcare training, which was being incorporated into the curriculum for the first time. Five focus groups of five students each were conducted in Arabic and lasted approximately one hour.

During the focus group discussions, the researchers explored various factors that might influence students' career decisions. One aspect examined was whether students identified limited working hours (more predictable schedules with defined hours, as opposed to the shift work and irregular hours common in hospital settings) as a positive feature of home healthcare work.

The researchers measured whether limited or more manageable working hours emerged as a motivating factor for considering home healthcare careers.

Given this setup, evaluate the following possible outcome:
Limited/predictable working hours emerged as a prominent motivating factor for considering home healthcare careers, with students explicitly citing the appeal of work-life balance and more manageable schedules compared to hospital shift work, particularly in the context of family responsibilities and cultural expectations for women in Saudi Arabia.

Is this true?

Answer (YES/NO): NO